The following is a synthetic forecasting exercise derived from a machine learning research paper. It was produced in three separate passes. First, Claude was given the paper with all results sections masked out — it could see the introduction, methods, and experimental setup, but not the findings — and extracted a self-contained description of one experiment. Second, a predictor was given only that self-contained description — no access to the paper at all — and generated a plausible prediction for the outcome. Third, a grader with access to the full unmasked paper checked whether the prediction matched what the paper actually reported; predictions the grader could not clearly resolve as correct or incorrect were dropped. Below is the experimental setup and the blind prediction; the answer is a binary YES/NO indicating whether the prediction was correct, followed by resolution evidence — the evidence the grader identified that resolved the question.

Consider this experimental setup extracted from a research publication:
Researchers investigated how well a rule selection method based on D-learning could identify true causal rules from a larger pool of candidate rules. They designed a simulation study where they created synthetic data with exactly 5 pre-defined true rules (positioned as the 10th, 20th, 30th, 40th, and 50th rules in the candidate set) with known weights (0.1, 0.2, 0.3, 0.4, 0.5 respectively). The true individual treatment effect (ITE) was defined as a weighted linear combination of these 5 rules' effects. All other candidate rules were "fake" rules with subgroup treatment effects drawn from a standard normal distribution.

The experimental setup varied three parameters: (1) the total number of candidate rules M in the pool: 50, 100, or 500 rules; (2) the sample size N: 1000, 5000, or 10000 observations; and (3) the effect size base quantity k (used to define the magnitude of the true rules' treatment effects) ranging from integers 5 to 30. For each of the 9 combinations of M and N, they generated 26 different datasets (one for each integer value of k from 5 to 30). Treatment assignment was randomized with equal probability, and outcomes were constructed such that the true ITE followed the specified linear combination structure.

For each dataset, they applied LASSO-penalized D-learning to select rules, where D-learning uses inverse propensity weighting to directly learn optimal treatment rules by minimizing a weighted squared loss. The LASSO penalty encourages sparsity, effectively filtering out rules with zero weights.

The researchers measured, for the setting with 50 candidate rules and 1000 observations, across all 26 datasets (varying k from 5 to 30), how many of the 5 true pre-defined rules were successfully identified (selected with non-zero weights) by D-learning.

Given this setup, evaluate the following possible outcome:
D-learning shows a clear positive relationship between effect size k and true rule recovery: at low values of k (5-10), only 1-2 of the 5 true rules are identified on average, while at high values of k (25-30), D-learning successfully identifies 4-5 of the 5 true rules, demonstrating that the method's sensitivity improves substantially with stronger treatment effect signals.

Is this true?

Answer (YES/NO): NO